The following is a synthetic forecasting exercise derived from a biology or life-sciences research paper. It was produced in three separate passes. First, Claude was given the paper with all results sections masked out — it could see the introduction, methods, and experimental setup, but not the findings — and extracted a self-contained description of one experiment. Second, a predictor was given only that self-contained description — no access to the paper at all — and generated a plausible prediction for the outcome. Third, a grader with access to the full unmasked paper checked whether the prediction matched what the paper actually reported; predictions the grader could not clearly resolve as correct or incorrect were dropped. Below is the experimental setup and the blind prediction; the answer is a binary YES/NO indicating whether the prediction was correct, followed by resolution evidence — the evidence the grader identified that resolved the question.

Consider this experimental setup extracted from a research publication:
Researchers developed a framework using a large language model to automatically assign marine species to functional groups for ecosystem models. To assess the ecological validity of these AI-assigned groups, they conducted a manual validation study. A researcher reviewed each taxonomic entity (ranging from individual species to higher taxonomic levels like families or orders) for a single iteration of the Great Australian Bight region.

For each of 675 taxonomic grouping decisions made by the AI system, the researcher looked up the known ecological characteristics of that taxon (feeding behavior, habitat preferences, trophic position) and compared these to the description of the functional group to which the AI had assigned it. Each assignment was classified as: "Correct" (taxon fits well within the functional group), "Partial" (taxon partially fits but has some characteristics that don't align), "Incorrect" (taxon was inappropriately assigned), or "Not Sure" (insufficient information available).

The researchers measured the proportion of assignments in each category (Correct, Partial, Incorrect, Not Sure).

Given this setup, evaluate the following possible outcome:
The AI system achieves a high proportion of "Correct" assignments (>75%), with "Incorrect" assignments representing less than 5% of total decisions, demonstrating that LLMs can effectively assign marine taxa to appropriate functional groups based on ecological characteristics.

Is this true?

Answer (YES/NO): YES